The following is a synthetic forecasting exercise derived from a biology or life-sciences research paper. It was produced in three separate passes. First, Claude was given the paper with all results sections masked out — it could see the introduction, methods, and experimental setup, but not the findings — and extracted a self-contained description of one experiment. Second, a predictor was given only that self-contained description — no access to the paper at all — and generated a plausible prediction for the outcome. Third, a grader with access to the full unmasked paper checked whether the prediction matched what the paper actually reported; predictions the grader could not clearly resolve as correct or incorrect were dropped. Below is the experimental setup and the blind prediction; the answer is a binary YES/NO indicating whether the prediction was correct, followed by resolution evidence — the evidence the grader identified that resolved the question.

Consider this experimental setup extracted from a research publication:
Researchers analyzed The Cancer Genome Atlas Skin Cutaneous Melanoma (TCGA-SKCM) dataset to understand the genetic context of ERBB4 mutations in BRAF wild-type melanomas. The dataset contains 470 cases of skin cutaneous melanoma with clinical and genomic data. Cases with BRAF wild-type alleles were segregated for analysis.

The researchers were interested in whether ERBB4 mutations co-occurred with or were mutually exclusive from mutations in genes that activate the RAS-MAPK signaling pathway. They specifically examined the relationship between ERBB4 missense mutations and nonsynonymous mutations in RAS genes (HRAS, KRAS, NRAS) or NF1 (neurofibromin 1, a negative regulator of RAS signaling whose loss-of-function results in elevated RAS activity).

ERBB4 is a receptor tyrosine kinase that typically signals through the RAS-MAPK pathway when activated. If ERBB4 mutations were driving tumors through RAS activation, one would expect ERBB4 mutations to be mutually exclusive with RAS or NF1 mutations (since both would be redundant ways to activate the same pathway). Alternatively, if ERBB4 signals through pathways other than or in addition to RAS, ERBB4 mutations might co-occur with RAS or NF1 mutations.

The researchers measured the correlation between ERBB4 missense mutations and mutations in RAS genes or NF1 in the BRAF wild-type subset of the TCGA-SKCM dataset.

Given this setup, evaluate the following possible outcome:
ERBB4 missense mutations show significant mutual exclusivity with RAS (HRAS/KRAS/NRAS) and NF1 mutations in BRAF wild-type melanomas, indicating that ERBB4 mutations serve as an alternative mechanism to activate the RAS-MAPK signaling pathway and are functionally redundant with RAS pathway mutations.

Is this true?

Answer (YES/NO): NO